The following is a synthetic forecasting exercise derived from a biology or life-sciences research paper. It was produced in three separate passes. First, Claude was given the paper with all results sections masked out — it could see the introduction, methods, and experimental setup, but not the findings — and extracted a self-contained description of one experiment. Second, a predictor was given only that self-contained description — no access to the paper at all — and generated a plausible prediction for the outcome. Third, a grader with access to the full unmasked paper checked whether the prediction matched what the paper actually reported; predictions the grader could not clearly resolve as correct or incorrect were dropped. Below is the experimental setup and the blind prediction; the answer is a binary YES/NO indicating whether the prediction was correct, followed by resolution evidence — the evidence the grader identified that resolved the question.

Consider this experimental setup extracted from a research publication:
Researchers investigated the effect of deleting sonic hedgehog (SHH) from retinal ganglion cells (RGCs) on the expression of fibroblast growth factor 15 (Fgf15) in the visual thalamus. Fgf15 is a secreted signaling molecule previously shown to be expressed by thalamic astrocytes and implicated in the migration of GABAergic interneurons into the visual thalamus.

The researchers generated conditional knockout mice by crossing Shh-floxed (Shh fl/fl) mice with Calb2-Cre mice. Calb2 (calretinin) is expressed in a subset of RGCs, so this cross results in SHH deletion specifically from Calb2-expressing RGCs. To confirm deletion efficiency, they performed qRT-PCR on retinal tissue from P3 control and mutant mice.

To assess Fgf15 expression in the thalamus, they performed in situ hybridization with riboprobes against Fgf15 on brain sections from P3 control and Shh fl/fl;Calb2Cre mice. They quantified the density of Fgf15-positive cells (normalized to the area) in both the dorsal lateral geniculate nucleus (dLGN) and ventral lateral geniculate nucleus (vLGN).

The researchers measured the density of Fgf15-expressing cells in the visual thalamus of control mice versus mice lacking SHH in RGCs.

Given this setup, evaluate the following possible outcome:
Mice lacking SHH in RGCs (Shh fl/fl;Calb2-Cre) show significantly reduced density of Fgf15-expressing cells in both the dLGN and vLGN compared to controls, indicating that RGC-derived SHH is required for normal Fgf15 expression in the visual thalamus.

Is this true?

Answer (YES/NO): YES